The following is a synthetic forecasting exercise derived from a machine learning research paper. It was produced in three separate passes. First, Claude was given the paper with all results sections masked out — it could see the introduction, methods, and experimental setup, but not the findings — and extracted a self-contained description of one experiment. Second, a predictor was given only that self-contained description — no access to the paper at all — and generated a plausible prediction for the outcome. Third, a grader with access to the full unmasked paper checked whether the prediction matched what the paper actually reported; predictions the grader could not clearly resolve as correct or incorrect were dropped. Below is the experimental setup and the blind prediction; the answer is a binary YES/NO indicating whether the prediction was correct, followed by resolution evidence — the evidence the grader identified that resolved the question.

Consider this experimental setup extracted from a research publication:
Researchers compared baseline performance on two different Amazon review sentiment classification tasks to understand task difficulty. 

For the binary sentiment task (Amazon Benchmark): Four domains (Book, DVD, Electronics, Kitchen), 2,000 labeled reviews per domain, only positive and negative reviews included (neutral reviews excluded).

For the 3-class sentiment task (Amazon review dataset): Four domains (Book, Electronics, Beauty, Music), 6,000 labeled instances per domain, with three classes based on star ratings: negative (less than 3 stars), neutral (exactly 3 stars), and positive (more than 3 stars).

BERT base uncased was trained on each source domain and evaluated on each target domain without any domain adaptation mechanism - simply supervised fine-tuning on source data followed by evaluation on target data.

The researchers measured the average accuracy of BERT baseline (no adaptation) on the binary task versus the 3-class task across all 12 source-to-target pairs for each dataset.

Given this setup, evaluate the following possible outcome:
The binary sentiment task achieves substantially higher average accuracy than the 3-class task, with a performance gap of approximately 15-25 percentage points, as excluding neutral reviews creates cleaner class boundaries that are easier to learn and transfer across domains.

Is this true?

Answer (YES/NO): NO